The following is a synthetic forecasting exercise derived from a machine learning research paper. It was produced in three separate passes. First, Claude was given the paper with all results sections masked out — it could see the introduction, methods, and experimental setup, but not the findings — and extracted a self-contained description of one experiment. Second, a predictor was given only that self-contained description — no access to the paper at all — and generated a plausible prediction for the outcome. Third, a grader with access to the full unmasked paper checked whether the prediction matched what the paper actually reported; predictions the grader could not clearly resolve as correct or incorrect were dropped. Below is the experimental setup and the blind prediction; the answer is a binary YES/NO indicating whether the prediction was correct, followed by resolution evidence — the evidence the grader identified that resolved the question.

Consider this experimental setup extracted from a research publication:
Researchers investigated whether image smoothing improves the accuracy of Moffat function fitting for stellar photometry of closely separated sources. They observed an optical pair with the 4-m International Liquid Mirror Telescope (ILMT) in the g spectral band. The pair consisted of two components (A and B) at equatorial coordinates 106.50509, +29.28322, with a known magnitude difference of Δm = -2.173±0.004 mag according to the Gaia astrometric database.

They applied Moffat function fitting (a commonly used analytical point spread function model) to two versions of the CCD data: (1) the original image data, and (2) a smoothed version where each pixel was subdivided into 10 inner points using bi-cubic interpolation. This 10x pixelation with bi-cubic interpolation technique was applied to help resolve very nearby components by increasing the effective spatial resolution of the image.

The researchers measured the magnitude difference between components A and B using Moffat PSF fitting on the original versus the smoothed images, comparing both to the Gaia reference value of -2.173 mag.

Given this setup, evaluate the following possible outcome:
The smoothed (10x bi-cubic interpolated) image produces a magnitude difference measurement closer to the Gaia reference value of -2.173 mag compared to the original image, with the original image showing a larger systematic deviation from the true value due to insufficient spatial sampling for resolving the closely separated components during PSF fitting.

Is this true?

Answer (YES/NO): NO